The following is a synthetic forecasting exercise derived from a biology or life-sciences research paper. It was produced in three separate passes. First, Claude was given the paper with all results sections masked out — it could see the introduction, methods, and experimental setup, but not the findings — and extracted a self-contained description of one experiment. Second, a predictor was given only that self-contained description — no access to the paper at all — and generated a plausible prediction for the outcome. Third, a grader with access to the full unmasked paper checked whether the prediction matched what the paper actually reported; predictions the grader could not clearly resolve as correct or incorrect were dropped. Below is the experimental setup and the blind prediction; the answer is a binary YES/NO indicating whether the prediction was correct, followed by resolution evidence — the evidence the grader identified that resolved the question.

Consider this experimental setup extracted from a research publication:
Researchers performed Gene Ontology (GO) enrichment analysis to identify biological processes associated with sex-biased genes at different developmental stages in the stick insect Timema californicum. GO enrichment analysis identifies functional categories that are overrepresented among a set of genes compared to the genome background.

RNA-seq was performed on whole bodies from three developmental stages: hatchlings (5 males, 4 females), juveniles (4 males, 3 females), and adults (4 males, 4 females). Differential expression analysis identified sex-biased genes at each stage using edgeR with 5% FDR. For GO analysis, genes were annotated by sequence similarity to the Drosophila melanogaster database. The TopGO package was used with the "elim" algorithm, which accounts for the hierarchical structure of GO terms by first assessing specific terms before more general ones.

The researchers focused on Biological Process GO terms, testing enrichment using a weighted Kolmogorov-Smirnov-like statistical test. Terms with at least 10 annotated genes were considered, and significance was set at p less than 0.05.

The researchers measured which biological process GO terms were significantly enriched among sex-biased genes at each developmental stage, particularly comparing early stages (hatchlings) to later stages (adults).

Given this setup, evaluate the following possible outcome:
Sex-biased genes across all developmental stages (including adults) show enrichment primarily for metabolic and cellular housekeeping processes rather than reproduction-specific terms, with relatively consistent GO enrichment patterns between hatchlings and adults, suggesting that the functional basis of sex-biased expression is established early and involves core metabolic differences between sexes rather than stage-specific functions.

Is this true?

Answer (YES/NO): NO